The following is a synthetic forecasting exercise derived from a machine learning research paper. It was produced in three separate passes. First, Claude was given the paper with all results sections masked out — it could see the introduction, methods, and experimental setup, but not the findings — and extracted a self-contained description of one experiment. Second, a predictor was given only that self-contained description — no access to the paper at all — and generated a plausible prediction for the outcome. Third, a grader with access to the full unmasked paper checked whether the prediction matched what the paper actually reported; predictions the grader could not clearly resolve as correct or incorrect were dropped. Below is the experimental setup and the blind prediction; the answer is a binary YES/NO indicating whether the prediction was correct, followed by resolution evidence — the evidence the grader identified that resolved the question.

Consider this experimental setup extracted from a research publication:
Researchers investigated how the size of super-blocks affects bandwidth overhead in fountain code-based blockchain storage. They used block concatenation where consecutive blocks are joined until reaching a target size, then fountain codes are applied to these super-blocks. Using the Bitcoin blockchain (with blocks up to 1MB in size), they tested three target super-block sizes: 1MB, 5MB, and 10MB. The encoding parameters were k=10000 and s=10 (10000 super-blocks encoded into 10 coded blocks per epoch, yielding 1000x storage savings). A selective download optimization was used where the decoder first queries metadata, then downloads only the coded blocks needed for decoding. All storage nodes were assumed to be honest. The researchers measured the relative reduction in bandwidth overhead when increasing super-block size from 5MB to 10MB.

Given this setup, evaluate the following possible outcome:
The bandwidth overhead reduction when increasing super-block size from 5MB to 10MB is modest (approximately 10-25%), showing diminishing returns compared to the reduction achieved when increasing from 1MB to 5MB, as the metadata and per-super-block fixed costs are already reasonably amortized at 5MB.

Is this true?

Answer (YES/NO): NO